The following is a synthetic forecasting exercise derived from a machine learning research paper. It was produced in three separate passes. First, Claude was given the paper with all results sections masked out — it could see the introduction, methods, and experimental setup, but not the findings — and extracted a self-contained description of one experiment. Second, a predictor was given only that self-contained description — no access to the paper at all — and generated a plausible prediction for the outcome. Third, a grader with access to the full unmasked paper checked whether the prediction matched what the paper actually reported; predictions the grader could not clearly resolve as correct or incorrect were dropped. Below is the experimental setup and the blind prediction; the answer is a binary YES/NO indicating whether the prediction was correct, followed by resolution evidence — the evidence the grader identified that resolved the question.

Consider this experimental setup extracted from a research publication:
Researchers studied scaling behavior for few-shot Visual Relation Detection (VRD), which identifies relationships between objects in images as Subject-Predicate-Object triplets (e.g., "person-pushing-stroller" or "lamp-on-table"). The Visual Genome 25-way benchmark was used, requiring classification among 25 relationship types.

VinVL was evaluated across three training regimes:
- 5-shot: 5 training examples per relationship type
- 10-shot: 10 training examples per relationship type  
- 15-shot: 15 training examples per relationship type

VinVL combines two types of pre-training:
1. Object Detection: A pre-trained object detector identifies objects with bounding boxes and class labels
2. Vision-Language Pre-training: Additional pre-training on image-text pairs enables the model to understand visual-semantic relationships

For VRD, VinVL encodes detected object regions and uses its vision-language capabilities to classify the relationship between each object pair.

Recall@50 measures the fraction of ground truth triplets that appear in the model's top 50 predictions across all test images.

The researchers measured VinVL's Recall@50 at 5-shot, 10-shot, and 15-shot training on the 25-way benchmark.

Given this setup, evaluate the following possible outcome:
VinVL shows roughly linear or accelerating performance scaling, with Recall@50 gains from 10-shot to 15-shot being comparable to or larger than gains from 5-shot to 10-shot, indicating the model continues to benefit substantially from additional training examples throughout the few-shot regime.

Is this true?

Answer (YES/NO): YES